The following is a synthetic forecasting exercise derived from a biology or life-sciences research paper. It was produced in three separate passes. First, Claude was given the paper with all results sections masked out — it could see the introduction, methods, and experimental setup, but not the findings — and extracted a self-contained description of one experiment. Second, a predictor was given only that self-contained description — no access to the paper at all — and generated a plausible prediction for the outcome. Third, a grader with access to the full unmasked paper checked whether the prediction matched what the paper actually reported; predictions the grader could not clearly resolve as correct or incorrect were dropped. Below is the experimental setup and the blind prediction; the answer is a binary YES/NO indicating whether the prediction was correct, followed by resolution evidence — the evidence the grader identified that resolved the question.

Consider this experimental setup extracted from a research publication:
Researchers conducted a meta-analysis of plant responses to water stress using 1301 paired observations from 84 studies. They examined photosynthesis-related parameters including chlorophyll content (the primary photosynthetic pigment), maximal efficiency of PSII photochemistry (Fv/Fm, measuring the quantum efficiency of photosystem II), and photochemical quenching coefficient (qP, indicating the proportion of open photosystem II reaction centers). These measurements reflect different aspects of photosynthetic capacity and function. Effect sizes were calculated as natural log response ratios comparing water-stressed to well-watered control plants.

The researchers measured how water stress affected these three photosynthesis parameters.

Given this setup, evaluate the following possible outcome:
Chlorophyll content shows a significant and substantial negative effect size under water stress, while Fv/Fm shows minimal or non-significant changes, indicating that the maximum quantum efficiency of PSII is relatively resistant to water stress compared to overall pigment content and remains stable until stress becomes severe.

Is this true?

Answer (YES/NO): NO